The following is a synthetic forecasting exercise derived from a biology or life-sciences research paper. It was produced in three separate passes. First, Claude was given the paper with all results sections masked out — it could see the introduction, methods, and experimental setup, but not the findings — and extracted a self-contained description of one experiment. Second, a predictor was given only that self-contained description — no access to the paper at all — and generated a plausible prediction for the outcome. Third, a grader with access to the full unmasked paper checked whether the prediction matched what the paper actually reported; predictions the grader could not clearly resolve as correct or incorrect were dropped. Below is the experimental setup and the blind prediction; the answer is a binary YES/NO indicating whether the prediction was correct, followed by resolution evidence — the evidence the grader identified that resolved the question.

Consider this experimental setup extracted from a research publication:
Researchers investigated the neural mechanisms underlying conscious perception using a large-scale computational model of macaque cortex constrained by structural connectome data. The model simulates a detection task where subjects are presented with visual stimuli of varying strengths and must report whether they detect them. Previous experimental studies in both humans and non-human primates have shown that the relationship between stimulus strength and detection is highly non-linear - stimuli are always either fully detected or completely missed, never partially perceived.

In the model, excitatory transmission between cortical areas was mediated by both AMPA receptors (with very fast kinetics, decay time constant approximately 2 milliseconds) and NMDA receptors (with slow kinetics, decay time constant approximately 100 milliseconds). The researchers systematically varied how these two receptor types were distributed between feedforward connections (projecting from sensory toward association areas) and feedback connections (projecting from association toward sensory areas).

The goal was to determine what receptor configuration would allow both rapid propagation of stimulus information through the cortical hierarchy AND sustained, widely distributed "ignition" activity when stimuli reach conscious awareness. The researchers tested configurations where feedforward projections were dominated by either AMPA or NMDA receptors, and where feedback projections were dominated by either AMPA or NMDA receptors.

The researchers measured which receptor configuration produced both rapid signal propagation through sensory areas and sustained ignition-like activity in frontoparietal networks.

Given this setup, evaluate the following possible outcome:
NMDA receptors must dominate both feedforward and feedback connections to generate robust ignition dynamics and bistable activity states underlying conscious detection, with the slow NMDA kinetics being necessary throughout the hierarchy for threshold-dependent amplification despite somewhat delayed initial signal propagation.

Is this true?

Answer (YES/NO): NO